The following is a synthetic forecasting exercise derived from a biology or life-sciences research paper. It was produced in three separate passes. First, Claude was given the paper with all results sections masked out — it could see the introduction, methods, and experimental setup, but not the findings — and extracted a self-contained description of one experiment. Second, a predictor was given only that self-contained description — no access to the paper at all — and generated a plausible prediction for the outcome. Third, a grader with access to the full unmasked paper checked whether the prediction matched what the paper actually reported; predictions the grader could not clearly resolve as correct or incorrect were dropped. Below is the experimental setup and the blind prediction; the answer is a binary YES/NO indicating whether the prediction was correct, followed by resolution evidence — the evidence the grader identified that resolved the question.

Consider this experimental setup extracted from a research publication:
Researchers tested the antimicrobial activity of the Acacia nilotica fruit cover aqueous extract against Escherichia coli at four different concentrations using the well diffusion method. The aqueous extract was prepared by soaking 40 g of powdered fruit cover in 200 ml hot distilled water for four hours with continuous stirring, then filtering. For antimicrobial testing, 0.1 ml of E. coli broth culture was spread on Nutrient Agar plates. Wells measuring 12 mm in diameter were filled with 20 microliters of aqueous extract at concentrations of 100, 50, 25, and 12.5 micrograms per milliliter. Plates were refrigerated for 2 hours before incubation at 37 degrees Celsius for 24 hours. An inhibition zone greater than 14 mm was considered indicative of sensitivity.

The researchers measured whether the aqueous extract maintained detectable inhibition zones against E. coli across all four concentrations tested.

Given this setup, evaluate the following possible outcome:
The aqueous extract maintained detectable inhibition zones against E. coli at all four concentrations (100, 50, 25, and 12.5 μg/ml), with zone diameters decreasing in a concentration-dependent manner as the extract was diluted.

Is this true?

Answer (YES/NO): NO